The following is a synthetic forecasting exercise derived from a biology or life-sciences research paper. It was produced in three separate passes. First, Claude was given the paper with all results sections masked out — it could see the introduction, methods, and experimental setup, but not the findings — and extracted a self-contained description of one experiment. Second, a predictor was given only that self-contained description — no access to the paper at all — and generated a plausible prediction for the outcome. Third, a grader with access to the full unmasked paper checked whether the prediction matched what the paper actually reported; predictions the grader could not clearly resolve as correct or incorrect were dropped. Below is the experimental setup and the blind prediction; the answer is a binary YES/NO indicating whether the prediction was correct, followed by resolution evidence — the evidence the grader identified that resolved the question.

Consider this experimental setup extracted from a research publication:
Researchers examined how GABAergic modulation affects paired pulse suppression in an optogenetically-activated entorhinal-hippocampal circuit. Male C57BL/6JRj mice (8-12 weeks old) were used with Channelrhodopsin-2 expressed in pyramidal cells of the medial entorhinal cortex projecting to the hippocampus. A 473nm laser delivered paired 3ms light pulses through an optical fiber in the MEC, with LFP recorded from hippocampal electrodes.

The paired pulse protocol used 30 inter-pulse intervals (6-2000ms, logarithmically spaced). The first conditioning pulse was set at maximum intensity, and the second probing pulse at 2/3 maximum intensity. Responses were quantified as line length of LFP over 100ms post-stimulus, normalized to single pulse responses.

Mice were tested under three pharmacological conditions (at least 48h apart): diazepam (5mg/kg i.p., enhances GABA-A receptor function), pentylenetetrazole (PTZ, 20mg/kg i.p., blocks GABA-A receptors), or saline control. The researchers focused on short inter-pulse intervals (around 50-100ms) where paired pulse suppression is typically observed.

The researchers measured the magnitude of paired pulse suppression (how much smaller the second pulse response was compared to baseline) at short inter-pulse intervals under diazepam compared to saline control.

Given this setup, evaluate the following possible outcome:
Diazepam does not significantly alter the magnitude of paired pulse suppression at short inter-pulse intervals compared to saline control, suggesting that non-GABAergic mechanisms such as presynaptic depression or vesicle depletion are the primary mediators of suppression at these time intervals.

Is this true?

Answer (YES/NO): NO